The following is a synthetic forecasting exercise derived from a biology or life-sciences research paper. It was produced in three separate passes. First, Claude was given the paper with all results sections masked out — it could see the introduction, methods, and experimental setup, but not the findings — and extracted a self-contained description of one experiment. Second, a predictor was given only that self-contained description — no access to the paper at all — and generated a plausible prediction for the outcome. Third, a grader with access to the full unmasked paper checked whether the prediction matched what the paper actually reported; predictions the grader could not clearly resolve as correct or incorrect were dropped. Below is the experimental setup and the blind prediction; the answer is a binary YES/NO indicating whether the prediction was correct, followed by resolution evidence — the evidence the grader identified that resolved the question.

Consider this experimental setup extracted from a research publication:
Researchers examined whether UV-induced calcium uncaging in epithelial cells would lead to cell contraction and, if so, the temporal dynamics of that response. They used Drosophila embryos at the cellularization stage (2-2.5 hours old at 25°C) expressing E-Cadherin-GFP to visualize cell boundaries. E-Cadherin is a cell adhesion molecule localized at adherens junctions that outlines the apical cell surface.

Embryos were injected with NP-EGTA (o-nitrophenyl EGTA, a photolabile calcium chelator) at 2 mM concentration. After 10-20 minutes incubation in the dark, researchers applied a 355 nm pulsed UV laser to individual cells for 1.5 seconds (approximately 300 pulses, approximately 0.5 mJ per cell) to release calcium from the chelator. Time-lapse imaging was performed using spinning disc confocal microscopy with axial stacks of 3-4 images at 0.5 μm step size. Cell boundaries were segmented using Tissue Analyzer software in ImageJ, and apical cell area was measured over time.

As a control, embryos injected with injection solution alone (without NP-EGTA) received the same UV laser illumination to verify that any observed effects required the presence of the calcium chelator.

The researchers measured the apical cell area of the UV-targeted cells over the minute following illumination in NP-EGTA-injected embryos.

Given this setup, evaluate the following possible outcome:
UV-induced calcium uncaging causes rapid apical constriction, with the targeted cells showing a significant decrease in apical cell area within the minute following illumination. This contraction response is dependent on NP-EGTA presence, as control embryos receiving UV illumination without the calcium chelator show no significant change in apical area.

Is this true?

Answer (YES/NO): YES